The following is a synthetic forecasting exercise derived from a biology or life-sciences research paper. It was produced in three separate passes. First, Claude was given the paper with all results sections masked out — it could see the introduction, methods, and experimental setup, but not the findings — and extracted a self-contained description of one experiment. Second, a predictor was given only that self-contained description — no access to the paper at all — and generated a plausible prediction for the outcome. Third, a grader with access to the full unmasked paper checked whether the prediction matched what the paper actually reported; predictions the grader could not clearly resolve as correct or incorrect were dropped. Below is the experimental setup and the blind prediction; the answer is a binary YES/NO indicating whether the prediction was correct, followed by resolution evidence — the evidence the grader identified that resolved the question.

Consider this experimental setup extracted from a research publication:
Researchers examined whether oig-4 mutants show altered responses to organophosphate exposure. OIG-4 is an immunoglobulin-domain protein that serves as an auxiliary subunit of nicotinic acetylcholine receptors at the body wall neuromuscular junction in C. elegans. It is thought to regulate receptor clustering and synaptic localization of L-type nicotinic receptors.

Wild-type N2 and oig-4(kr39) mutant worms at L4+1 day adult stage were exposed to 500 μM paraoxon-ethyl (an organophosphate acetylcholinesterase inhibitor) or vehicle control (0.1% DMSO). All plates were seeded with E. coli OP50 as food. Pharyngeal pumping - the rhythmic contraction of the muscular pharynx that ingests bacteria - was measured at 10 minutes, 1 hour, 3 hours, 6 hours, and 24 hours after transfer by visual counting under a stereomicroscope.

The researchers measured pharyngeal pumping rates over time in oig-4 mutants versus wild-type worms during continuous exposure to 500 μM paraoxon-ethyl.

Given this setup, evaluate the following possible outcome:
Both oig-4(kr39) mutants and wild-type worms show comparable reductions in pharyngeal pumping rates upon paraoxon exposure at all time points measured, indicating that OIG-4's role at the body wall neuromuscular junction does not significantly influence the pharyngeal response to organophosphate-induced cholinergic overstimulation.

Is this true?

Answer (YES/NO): NO